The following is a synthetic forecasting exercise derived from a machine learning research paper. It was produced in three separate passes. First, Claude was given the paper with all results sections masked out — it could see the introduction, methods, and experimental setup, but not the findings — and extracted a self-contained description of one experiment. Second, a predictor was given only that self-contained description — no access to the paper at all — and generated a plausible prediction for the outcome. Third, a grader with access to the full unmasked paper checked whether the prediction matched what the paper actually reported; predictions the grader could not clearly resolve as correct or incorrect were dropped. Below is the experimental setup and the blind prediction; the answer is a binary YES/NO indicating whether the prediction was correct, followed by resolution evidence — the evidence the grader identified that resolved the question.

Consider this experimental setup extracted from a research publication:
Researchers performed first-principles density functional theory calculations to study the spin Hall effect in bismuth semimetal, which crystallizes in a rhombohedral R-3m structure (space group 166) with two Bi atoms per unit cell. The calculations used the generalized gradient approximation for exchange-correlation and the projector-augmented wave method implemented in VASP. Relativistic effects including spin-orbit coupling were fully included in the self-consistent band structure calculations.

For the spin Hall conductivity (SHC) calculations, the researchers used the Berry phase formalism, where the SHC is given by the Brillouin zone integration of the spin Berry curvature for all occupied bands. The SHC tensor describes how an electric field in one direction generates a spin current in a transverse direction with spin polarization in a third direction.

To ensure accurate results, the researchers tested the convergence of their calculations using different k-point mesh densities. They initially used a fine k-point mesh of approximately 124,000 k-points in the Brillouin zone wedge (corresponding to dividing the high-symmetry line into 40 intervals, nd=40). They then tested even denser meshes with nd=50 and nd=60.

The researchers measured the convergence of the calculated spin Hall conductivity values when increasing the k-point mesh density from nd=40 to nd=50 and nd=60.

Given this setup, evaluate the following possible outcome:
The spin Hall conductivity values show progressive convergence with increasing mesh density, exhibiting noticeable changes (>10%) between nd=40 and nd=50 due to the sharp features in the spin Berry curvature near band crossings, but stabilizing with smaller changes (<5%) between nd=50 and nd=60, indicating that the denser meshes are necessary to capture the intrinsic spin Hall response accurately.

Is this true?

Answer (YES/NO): NO